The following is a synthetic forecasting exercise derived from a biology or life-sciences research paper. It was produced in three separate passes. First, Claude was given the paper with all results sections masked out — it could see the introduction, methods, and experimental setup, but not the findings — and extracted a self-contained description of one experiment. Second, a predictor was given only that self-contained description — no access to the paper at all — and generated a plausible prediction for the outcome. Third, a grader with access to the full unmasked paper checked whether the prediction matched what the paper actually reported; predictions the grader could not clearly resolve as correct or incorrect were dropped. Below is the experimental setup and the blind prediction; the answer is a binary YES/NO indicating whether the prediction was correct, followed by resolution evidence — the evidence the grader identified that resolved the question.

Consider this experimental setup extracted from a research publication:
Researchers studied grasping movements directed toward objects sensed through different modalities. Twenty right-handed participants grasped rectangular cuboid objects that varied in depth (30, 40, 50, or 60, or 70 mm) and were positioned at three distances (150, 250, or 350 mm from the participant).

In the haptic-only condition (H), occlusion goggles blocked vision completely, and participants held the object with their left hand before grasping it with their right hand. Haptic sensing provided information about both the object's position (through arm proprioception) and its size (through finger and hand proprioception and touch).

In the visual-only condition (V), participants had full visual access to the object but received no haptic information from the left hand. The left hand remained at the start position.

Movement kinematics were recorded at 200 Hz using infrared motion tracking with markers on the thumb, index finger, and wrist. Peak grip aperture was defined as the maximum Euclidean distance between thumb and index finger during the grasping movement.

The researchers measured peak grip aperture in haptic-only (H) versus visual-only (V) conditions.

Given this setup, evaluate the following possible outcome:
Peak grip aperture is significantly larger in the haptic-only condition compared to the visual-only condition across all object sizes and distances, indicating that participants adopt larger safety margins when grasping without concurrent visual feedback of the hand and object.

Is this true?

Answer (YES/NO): YES